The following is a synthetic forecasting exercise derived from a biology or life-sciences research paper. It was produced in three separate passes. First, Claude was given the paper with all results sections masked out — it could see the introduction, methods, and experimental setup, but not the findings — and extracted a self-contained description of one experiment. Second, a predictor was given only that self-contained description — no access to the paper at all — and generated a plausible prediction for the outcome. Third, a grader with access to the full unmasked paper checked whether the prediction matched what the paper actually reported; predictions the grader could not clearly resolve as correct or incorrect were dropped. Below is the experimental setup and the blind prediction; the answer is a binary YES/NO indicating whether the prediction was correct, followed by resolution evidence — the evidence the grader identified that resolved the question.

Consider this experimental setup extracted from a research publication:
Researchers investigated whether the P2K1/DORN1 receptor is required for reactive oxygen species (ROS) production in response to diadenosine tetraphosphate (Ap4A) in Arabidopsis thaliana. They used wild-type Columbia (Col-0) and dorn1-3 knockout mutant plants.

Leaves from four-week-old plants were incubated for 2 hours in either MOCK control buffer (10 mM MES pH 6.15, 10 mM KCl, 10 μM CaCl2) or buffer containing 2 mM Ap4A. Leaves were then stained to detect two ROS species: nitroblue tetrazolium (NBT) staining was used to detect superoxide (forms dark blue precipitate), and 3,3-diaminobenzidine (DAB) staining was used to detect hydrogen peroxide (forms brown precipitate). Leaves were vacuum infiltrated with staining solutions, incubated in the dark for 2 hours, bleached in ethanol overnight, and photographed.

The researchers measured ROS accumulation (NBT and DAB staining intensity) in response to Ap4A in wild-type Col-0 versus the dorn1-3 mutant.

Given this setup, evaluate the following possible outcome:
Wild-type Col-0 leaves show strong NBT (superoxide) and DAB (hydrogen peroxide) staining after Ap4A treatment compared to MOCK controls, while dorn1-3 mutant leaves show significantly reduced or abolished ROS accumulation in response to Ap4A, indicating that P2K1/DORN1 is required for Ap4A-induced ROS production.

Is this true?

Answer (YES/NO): YES